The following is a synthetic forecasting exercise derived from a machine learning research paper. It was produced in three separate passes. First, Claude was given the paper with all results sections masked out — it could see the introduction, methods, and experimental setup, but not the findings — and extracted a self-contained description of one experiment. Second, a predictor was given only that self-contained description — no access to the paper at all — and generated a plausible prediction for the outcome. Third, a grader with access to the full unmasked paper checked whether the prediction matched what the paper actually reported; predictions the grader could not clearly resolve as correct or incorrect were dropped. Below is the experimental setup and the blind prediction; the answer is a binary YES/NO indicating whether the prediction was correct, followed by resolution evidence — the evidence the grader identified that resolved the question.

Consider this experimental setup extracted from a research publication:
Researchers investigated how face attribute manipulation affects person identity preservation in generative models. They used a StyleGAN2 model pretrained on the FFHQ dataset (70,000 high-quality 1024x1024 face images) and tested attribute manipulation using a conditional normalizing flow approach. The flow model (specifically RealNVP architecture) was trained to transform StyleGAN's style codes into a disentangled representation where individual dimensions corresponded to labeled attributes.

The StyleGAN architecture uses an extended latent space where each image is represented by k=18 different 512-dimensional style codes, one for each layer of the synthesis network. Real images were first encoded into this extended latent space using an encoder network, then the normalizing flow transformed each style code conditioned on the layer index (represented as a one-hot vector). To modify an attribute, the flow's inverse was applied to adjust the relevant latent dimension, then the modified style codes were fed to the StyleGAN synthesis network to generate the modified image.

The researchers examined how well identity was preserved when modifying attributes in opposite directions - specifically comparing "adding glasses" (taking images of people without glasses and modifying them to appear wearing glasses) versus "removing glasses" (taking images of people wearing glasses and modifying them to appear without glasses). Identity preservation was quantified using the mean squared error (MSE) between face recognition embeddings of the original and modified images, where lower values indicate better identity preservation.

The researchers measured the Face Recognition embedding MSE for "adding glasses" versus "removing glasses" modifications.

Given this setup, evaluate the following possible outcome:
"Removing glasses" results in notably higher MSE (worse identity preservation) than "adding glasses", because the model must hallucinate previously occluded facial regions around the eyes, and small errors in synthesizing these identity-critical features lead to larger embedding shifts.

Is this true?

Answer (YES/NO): NO